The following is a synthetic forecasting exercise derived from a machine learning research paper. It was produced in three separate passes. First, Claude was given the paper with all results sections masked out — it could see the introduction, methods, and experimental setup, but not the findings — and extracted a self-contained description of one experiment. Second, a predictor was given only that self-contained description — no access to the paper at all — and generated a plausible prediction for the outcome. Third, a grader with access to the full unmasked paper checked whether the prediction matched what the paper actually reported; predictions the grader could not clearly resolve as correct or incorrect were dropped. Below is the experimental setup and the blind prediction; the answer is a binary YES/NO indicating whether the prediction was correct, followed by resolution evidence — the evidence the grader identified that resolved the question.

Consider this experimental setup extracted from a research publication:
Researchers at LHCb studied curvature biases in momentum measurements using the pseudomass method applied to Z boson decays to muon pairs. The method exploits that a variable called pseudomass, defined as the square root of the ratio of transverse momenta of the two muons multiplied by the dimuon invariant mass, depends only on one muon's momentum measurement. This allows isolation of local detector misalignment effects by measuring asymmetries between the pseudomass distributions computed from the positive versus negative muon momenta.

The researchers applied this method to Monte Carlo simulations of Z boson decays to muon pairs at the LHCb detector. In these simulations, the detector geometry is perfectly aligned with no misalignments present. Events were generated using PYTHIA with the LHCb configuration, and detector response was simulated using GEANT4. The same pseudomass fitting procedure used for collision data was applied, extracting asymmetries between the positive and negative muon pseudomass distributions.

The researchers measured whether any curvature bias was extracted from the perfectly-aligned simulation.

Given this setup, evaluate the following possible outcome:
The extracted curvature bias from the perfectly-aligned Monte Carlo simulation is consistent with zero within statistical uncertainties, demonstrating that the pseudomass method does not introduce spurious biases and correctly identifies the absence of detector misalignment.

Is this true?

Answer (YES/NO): NO